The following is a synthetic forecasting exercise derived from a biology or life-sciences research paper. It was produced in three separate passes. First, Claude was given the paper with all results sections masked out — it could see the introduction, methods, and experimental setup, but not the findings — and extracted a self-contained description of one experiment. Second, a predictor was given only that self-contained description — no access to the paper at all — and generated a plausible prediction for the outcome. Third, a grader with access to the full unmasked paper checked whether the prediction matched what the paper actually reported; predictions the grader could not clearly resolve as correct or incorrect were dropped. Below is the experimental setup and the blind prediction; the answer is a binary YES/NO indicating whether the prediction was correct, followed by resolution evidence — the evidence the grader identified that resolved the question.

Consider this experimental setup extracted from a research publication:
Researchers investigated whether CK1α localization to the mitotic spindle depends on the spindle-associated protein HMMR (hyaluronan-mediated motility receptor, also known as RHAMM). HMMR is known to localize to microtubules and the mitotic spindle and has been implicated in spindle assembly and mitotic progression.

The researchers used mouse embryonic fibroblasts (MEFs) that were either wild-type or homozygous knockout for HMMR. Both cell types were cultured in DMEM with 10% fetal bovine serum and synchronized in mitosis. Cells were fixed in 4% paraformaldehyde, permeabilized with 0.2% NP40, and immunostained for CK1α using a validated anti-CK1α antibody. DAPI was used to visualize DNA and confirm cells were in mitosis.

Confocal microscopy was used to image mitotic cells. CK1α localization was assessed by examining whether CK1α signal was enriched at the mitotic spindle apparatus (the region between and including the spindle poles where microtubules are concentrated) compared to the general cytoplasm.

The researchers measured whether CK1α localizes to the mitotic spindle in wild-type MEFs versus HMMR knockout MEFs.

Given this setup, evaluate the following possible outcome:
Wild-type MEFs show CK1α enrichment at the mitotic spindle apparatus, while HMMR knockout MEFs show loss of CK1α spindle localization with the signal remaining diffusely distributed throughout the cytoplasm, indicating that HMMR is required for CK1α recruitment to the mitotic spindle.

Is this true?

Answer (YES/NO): YES